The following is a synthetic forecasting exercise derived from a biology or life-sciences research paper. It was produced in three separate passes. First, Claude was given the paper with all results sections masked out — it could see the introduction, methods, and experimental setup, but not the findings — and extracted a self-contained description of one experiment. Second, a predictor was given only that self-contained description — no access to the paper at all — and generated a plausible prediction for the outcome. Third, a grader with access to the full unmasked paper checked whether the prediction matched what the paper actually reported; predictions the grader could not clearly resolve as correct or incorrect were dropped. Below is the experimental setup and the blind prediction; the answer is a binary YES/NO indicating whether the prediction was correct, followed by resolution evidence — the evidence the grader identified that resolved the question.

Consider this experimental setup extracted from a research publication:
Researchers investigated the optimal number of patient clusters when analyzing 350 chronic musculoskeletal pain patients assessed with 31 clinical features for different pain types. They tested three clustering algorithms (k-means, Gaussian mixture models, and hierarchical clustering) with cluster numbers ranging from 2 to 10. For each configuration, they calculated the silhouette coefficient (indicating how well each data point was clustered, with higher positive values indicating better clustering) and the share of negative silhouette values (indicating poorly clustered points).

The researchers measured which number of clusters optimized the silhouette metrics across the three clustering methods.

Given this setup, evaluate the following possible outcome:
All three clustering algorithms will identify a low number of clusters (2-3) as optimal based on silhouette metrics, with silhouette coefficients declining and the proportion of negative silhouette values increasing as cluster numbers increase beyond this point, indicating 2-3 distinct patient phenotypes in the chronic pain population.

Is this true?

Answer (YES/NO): YES